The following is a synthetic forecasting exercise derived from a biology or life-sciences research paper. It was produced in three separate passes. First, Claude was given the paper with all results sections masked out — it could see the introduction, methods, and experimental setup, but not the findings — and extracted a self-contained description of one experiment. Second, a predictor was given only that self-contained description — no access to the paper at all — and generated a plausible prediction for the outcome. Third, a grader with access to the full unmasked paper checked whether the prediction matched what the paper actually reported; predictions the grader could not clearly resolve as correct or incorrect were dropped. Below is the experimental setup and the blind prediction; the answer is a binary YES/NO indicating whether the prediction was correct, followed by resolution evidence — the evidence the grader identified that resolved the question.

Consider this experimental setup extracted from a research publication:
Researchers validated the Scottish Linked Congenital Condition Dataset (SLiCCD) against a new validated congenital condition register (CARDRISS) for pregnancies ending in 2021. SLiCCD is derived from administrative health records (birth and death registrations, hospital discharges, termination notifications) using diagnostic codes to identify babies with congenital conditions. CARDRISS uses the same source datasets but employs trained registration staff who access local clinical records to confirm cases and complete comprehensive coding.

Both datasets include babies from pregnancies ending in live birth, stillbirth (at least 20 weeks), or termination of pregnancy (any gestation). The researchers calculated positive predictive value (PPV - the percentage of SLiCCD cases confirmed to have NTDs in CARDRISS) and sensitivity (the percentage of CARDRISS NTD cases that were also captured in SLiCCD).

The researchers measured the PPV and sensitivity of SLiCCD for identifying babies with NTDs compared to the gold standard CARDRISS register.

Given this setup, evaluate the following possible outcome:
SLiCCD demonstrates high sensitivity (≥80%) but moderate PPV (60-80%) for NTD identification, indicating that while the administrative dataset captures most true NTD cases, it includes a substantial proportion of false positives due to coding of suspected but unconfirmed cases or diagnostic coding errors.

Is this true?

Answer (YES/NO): NO